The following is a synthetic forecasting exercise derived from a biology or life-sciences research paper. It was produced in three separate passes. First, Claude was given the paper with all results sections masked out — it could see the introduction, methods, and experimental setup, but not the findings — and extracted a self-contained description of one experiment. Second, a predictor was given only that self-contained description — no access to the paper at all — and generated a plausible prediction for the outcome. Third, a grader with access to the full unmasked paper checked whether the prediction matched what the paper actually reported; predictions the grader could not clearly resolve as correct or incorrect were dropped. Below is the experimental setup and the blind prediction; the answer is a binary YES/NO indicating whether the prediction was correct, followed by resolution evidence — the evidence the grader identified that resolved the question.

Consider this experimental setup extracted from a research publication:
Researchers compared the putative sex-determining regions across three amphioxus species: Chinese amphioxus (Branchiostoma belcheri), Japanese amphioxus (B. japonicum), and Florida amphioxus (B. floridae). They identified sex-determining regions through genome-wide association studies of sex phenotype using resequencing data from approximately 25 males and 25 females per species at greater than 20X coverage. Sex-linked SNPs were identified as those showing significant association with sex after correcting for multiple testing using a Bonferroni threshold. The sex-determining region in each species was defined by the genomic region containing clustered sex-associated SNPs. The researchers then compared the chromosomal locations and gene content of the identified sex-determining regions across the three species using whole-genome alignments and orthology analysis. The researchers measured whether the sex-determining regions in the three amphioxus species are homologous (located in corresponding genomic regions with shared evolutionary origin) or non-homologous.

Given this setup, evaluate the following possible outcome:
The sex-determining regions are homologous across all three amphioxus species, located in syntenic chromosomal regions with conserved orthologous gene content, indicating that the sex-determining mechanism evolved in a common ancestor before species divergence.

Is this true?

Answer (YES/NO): NO